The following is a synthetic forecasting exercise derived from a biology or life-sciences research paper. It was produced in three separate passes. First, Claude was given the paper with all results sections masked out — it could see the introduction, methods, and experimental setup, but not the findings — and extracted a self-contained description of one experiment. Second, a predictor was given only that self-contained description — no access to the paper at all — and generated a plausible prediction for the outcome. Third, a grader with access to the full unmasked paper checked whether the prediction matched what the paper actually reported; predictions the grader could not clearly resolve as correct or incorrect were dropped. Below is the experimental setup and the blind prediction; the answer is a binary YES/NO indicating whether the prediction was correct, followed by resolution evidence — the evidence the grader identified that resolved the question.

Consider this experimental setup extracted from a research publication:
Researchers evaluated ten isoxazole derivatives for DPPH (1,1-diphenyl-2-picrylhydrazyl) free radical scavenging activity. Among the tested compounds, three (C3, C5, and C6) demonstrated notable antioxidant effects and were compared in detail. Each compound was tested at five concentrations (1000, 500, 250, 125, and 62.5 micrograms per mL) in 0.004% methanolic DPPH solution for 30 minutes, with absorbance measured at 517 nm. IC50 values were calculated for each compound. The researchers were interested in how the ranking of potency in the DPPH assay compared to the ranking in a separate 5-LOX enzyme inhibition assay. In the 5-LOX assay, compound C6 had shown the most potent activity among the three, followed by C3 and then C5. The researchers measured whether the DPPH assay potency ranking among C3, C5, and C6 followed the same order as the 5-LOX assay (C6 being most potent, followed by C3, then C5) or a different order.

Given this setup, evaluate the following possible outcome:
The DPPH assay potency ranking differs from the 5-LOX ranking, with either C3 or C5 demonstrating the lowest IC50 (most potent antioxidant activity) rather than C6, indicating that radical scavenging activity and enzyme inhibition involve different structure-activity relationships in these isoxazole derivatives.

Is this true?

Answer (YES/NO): YES